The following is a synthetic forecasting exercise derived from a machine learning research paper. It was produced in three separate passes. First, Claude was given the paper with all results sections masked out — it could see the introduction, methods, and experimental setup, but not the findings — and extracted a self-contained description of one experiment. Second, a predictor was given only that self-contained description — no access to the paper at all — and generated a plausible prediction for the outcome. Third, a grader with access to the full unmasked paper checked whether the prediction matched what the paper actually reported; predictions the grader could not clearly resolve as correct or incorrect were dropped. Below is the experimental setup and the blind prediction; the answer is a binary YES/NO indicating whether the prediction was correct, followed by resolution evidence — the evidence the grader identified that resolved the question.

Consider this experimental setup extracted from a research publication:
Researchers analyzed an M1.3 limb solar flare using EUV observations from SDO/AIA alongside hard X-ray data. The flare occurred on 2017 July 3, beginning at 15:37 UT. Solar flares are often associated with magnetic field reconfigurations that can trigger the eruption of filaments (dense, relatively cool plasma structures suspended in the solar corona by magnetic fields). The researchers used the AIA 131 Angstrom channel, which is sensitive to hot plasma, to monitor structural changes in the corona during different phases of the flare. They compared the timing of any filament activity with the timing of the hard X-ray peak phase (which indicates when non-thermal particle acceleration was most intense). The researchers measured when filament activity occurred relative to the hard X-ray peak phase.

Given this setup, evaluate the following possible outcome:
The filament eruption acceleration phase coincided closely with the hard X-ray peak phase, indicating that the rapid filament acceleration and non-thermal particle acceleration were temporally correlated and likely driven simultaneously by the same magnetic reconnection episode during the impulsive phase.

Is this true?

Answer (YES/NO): YES